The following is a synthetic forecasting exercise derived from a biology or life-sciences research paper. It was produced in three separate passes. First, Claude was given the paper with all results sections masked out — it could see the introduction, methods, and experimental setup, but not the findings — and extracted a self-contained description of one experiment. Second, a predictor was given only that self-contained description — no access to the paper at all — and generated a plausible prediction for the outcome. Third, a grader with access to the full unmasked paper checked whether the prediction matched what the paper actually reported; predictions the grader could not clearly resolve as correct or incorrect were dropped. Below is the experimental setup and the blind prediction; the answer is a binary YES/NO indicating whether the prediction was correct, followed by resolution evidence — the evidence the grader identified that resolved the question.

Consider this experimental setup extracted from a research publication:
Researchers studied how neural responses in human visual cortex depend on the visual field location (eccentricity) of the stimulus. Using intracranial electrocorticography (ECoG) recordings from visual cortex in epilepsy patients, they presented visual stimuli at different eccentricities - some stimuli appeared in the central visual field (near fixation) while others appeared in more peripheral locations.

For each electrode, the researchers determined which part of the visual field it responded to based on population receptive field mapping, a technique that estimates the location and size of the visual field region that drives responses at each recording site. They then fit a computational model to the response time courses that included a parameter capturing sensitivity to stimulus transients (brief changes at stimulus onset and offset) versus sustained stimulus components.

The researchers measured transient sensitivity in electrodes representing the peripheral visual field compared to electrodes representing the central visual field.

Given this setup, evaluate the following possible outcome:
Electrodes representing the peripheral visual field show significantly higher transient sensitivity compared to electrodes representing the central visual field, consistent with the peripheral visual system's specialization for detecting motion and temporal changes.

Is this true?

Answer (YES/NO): YES